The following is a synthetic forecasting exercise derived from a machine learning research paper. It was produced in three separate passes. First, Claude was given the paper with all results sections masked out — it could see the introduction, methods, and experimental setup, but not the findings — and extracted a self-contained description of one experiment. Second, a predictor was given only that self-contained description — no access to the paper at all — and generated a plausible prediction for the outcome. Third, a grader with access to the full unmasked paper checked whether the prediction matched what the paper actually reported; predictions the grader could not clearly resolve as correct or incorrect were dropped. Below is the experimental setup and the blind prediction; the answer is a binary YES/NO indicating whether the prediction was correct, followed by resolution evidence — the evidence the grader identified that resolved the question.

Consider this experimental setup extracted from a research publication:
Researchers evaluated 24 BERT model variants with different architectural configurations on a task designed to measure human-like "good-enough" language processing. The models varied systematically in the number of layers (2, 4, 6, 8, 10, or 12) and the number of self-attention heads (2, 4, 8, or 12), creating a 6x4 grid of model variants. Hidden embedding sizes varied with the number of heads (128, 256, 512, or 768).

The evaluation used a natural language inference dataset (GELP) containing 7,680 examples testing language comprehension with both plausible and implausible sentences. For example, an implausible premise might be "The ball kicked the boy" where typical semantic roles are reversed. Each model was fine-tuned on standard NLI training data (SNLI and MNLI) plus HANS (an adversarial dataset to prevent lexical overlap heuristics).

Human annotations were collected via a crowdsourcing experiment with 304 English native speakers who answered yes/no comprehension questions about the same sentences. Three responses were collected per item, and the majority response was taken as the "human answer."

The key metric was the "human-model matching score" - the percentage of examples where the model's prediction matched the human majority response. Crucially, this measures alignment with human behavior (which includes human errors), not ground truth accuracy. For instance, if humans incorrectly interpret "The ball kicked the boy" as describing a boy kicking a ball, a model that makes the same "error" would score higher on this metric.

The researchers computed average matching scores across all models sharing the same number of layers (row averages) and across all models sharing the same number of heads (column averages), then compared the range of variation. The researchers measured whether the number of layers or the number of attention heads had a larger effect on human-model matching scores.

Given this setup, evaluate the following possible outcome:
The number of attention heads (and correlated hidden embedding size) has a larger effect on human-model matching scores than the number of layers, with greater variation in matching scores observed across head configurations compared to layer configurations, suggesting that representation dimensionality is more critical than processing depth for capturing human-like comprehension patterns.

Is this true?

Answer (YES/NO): YES